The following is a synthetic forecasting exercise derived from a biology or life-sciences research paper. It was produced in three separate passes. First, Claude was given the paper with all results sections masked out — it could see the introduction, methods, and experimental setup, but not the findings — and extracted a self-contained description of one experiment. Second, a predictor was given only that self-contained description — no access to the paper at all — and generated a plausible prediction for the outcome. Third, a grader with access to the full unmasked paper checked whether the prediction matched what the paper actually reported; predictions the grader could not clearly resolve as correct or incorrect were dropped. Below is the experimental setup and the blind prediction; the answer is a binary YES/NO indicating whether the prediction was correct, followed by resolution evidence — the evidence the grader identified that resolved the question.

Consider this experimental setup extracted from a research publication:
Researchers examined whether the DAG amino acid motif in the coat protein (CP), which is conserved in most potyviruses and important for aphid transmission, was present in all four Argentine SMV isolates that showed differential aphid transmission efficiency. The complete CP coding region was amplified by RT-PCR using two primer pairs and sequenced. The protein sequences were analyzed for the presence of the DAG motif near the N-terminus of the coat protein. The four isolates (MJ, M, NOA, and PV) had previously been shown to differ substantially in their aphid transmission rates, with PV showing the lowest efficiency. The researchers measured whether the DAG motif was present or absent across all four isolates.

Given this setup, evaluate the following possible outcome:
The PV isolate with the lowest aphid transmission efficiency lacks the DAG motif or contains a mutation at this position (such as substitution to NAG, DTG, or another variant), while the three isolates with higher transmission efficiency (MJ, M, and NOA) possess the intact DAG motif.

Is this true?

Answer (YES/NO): NO